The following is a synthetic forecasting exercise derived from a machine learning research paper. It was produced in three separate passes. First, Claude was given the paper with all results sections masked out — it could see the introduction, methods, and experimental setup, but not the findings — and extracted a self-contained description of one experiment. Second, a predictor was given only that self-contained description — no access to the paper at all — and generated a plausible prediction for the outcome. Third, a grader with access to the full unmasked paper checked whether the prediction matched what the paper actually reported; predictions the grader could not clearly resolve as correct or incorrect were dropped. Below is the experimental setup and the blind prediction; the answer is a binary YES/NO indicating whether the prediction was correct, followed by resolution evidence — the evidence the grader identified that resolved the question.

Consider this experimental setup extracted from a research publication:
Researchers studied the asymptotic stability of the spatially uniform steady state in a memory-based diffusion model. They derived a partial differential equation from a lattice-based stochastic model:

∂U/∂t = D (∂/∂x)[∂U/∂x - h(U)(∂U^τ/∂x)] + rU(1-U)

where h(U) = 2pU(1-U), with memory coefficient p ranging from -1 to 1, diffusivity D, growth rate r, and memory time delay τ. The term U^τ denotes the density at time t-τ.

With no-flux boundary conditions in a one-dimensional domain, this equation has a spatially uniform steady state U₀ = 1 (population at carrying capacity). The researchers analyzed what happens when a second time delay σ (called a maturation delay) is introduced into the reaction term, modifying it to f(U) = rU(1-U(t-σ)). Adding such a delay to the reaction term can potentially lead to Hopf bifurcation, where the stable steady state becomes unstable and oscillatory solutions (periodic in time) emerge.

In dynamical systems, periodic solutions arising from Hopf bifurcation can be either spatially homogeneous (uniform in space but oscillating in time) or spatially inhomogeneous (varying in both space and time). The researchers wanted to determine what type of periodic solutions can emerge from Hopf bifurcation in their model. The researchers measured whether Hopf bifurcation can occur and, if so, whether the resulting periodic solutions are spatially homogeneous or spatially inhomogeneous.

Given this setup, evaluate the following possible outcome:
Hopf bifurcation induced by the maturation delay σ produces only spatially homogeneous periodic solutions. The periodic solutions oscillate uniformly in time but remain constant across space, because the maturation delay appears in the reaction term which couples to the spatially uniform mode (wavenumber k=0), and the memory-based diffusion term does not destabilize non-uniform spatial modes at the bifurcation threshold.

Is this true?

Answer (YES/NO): YES